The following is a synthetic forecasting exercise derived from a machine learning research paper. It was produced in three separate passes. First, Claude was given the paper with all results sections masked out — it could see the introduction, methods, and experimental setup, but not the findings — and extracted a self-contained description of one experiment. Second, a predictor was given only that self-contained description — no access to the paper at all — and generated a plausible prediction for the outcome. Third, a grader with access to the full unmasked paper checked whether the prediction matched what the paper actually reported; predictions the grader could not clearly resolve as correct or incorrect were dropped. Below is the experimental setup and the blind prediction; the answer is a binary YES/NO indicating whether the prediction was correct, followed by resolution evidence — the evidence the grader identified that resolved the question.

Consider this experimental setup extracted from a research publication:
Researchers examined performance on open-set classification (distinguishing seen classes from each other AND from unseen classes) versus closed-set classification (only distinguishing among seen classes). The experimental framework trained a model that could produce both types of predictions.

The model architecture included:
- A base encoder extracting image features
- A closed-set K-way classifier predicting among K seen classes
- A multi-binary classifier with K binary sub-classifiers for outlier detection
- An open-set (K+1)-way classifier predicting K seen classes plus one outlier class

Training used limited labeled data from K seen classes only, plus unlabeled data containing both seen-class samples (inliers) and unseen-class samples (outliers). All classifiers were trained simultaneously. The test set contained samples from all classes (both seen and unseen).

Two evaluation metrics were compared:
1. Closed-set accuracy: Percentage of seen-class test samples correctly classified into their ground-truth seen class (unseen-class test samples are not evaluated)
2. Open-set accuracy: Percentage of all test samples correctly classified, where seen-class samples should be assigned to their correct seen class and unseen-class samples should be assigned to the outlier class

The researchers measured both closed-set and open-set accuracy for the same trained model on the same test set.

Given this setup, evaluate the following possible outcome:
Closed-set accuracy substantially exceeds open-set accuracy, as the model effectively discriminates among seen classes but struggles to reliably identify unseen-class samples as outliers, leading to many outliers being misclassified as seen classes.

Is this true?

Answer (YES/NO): NO